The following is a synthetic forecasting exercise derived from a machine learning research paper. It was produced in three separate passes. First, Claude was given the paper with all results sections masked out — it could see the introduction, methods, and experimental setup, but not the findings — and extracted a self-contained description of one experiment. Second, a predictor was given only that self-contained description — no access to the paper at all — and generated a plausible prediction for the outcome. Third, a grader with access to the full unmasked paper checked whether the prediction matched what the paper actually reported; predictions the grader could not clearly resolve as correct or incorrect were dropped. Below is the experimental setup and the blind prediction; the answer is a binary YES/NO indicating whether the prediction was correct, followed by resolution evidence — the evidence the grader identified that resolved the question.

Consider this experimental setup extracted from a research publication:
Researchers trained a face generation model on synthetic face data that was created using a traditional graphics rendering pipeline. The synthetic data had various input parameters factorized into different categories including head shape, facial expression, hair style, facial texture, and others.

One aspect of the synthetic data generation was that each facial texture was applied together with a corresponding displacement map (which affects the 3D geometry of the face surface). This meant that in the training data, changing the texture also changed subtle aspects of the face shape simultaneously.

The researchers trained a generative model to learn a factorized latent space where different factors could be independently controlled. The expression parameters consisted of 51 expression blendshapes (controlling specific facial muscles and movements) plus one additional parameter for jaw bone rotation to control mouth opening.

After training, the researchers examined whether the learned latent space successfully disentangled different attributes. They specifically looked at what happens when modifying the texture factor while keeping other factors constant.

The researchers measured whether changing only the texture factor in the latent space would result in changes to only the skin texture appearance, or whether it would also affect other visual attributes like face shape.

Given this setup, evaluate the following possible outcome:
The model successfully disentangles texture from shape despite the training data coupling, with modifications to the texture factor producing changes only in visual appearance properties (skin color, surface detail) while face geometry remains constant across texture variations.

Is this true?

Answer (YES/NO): NO